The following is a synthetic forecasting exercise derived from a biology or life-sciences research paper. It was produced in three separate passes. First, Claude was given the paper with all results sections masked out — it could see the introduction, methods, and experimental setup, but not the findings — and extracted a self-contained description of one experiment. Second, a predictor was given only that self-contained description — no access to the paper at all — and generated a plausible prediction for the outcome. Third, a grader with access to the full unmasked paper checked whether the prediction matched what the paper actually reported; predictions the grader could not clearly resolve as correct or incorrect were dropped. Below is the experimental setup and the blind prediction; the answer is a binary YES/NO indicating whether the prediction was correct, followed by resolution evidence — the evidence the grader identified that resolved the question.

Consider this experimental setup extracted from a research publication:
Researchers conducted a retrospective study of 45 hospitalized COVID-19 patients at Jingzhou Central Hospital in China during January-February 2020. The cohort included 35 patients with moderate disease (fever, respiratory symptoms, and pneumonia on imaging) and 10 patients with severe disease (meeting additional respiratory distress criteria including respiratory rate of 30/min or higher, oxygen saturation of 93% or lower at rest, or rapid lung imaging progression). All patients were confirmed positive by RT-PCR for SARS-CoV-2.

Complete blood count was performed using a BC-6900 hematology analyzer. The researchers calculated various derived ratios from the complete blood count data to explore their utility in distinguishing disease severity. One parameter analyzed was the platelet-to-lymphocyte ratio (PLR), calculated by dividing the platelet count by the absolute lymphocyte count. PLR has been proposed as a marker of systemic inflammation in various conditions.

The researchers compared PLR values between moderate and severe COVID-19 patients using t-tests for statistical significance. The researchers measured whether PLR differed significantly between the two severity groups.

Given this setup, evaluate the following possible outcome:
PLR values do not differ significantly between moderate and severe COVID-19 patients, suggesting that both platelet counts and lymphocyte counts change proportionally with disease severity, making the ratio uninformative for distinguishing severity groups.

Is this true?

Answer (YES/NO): NO